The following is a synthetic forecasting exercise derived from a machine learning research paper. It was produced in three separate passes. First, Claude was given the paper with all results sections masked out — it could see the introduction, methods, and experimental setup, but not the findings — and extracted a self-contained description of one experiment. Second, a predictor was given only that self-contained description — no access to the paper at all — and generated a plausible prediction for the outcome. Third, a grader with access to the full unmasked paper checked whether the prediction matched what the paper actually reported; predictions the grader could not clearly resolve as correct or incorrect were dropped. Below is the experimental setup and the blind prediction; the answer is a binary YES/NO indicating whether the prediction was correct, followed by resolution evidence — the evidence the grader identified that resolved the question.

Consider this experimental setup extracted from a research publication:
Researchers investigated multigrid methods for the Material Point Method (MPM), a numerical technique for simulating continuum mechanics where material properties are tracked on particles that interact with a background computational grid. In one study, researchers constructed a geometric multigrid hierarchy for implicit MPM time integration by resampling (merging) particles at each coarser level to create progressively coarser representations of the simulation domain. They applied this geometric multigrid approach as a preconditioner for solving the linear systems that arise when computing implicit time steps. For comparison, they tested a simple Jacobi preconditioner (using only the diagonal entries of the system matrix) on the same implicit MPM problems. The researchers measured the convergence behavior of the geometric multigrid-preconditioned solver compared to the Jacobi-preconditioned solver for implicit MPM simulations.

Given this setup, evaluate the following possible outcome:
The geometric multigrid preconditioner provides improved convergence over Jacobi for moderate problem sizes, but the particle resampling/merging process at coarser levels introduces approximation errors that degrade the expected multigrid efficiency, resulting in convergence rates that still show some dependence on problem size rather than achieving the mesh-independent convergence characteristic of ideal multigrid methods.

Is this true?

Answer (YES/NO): NO